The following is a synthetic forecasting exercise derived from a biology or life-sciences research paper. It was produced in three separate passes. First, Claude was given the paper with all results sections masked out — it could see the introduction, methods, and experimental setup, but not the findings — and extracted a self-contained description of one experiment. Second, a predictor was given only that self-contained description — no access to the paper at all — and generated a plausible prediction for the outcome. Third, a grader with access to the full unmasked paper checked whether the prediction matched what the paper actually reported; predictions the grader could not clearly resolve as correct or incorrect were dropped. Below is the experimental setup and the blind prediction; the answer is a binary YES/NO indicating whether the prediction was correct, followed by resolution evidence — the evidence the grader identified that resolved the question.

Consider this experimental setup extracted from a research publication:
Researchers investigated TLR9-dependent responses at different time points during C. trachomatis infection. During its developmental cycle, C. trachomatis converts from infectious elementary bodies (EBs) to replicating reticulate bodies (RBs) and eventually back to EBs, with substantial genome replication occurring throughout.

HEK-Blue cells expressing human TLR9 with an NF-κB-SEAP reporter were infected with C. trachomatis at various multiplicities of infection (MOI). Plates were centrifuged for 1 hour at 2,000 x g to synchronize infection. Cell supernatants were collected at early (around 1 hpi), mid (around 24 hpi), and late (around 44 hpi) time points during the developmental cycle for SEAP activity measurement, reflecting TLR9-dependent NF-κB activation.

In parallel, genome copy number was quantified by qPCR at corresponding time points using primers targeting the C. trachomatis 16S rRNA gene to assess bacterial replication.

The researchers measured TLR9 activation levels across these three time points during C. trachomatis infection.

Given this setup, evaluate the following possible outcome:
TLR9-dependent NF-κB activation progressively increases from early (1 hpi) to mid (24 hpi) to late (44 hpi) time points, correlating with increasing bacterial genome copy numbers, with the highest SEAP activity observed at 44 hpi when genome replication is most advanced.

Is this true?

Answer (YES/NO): NO